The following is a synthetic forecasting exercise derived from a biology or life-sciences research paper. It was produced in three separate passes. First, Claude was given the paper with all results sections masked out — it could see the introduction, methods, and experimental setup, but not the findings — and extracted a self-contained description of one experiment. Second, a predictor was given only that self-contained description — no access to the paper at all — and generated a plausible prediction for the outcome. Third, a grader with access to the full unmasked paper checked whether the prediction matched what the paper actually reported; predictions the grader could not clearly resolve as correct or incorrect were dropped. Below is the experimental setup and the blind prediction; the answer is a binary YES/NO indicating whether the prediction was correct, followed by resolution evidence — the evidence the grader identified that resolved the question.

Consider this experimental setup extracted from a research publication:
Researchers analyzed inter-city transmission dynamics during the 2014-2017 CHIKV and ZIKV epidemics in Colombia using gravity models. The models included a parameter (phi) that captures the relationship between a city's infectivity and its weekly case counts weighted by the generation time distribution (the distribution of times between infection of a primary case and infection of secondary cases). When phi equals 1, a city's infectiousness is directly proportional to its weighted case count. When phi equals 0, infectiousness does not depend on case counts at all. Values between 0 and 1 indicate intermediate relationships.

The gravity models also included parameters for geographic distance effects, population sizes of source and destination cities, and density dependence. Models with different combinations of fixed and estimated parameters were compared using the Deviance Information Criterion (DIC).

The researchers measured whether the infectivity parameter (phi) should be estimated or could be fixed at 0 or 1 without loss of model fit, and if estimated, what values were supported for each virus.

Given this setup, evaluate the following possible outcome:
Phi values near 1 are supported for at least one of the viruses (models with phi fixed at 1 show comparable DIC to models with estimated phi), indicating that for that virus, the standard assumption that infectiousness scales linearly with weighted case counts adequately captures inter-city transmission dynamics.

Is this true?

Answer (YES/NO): NO